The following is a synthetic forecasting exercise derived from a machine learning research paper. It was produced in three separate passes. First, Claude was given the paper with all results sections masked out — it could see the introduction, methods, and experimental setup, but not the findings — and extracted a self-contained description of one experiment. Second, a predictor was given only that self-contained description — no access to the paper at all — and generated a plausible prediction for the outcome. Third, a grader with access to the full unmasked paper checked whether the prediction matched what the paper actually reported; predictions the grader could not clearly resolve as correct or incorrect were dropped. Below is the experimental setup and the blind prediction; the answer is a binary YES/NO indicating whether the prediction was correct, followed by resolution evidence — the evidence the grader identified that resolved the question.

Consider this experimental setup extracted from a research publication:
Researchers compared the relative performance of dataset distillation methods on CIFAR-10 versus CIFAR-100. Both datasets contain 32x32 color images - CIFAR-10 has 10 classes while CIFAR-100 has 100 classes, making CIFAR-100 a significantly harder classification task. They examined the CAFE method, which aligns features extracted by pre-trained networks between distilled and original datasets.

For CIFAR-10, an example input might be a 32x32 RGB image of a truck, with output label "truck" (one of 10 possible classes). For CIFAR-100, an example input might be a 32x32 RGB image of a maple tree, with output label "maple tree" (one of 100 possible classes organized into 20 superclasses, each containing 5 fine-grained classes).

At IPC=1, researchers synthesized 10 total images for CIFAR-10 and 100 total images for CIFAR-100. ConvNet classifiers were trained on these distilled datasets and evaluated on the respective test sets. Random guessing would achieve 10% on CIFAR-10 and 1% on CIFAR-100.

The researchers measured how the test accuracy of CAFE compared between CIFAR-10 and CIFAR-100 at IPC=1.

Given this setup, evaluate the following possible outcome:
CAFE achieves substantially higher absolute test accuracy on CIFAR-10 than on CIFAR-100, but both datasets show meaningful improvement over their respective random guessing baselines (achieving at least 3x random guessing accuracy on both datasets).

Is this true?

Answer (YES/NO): YES